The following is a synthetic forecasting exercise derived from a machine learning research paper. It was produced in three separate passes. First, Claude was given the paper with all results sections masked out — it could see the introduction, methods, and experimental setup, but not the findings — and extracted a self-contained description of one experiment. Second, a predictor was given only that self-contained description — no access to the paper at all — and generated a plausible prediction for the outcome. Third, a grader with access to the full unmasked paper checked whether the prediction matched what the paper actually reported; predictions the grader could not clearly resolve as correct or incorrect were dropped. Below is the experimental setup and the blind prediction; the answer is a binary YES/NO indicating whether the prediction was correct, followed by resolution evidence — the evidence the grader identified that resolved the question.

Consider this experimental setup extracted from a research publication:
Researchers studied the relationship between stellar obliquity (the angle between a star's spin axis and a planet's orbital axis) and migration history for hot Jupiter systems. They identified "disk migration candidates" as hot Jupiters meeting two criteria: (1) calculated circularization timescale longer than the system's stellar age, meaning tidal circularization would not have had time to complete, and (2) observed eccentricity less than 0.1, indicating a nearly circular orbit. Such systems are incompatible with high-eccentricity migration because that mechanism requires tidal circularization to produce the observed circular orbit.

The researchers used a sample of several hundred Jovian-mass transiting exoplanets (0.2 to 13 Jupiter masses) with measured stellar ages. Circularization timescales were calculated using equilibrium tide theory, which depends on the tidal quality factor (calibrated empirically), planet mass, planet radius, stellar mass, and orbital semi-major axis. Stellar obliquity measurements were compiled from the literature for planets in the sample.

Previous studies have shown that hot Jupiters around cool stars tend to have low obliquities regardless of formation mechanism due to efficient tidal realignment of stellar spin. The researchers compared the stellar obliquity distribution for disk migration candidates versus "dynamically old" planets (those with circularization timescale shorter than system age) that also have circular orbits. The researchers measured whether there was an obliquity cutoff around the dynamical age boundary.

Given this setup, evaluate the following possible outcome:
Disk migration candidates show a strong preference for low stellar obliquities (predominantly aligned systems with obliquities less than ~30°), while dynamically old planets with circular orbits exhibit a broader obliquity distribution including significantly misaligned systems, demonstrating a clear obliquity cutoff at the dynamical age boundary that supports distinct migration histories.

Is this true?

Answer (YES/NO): YES